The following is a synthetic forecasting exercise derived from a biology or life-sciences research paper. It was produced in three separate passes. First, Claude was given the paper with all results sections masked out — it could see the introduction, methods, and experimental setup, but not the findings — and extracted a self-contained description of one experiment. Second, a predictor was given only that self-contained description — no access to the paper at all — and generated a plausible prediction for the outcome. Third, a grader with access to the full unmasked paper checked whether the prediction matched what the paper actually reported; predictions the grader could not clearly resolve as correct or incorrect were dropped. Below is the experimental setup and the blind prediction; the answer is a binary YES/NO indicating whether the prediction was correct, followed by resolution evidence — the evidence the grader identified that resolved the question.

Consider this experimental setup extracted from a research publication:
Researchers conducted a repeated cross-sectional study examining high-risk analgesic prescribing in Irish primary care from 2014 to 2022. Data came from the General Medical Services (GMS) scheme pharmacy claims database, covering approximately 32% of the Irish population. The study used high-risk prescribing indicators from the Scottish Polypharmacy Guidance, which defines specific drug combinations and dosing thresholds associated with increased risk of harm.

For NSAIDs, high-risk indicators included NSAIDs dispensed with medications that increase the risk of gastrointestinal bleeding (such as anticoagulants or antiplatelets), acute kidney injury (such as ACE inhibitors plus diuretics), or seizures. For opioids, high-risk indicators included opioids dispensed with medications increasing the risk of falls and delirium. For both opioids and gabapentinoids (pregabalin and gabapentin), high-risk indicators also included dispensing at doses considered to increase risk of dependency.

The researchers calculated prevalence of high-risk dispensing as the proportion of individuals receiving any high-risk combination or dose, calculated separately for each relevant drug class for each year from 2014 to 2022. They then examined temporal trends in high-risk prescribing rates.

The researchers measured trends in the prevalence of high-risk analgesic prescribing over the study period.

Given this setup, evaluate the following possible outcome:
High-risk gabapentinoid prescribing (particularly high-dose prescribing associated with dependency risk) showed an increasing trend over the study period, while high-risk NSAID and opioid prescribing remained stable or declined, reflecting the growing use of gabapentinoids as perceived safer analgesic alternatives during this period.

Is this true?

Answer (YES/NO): NO